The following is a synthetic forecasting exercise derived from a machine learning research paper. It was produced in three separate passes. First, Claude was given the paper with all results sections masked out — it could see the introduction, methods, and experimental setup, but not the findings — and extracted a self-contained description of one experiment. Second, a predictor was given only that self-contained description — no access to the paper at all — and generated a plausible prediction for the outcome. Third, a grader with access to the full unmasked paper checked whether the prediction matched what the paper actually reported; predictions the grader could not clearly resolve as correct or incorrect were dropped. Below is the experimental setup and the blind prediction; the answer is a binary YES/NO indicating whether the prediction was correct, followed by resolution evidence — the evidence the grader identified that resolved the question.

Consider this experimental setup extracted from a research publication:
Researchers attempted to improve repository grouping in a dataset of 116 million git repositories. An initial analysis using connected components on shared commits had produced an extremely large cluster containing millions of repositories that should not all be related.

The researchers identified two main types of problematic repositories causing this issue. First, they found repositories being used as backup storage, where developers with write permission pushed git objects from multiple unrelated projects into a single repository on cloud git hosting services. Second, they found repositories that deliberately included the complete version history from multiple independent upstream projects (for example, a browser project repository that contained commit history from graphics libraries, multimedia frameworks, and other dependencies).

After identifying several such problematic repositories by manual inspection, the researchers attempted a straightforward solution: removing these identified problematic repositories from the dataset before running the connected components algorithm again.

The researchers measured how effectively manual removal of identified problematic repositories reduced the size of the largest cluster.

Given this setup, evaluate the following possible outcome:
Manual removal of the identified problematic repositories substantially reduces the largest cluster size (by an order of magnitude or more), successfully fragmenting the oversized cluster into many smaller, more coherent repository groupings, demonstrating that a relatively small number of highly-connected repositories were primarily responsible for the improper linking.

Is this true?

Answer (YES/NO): NO